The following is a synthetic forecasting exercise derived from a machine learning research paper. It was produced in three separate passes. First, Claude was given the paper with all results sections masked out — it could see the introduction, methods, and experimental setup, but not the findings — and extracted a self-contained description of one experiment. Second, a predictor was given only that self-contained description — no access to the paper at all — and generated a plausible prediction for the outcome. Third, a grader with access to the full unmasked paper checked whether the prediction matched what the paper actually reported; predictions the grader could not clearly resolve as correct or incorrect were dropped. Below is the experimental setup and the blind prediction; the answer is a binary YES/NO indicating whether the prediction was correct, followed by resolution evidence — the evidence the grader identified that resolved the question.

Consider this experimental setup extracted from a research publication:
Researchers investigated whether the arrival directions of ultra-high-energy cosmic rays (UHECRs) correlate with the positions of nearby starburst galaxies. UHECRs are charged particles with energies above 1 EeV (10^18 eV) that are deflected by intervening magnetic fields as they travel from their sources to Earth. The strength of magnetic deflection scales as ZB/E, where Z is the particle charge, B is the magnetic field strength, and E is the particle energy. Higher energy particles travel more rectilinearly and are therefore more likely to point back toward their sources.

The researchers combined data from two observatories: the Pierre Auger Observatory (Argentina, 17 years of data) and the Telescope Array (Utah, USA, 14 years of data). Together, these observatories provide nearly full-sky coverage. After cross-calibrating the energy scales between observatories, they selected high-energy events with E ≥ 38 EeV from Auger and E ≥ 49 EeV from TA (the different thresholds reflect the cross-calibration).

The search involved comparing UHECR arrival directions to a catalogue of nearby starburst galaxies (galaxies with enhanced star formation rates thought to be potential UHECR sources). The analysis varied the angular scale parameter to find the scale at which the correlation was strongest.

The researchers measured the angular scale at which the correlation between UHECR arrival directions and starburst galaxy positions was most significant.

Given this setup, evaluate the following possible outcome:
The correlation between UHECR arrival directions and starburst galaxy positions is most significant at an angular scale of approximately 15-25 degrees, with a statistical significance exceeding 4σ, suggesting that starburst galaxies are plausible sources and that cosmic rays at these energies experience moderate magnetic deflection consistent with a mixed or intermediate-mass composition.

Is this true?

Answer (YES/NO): YES